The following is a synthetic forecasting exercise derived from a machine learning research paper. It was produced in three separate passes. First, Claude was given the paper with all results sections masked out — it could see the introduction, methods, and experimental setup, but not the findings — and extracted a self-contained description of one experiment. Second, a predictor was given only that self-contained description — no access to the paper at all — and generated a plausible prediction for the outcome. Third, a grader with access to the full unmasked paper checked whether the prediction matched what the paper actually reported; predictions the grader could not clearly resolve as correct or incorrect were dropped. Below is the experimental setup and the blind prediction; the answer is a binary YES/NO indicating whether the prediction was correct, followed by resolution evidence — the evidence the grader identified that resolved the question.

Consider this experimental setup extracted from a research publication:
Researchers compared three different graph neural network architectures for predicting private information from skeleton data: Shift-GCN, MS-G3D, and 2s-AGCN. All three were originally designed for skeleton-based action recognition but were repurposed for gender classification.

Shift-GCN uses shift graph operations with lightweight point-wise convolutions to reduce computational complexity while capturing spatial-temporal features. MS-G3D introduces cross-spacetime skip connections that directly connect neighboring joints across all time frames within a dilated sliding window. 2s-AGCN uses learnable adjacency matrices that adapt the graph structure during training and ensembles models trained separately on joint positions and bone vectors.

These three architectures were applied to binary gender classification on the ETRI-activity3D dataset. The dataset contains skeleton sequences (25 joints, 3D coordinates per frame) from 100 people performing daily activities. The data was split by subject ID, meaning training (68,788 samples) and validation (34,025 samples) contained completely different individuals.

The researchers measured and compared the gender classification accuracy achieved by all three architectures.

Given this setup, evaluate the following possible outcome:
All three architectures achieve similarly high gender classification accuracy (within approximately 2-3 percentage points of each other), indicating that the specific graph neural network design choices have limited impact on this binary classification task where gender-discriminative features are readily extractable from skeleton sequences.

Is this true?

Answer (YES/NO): YES